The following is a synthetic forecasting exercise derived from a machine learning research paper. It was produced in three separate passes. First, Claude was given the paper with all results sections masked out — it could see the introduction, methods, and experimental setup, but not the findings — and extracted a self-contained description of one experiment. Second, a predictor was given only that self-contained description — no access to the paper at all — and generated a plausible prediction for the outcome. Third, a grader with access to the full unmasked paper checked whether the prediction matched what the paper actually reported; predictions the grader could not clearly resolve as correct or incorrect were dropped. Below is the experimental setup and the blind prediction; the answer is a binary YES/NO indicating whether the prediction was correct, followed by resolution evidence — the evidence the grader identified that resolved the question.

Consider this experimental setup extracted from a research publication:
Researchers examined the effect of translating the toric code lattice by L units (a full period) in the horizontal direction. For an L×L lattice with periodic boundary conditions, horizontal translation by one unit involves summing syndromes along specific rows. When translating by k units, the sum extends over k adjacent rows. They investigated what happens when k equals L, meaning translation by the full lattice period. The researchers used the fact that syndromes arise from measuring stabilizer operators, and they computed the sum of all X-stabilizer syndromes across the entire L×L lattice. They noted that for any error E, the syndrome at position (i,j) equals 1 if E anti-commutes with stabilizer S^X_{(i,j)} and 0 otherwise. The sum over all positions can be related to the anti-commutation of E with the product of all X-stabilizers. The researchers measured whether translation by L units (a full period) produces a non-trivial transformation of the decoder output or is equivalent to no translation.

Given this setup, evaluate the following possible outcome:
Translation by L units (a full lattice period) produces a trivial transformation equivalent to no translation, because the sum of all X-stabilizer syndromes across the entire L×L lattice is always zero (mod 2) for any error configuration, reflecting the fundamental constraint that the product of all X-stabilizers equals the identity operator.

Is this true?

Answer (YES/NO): YES